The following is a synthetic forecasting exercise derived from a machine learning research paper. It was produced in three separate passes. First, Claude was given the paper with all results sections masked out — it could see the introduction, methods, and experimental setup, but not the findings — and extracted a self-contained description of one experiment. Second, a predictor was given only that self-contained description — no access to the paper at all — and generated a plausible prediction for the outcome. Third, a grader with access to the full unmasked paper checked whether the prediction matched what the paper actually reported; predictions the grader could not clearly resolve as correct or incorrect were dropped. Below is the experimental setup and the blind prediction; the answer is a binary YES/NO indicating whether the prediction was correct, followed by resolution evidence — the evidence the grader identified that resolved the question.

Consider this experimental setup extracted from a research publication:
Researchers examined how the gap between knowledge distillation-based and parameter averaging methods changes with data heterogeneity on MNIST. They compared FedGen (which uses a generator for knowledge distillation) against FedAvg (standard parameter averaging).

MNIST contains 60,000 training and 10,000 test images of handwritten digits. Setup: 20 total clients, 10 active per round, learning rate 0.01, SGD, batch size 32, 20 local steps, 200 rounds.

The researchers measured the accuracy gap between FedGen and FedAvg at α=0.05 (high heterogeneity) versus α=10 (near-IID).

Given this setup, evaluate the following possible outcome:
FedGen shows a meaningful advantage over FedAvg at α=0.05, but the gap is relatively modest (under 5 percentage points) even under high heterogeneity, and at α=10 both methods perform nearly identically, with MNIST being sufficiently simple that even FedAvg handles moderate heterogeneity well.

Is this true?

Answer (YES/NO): NO